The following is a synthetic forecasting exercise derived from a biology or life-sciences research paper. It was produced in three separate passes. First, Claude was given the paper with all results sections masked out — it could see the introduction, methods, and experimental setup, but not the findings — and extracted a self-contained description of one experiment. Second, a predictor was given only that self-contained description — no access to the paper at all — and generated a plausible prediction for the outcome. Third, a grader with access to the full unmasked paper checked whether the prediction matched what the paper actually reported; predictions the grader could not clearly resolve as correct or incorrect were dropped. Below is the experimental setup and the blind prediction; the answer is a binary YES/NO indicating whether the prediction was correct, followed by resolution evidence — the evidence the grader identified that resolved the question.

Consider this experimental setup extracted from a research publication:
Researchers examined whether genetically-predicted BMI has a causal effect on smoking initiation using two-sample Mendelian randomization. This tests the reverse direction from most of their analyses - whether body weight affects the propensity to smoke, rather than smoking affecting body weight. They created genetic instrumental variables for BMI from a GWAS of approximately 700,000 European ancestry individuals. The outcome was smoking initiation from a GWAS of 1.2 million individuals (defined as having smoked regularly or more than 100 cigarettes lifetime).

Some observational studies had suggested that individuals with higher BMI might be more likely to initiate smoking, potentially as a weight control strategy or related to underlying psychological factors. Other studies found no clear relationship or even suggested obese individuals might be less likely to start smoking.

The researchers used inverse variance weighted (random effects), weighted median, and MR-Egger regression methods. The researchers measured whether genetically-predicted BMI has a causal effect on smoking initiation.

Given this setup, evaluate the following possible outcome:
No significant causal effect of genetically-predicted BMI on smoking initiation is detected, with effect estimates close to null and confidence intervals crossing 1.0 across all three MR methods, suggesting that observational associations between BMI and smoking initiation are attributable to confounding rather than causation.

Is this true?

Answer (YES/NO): NO